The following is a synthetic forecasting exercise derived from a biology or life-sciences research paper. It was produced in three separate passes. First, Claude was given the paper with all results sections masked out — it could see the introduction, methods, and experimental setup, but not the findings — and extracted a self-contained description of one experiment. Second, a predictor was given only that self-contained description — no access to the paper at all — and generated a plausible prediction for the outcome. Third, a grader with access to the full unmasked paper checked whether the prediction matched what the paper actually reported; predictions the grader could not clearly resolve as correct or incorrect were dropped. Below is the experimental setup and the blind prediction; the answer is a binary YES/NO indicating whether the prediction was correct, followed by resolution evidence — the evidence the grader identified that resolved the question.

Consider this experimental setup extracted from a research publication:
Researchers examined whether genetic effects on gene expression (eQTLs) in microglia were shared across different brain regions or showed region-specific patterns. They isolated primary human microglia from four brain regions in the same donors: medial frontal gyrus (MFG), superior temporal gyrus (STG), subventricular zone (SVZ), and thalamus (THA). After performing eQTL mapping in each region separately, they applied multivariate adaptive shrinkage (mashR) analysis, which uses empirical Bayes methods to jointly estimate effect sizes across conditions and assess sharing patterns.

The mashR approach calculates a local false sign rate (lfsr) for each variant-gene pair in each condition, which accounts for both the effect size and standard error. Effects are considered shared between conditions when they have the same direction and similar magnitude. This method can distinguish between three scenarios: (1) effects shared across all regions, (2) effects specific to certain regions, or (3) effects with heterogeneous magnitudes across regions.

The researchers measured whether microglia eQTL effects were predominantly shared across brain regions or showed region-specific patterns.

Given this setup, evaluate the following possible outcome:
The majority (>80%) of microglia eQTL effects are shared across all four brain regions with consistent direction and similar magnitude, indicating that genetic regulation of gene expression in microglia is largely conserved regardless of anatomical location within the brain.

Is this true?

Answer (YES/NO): NO